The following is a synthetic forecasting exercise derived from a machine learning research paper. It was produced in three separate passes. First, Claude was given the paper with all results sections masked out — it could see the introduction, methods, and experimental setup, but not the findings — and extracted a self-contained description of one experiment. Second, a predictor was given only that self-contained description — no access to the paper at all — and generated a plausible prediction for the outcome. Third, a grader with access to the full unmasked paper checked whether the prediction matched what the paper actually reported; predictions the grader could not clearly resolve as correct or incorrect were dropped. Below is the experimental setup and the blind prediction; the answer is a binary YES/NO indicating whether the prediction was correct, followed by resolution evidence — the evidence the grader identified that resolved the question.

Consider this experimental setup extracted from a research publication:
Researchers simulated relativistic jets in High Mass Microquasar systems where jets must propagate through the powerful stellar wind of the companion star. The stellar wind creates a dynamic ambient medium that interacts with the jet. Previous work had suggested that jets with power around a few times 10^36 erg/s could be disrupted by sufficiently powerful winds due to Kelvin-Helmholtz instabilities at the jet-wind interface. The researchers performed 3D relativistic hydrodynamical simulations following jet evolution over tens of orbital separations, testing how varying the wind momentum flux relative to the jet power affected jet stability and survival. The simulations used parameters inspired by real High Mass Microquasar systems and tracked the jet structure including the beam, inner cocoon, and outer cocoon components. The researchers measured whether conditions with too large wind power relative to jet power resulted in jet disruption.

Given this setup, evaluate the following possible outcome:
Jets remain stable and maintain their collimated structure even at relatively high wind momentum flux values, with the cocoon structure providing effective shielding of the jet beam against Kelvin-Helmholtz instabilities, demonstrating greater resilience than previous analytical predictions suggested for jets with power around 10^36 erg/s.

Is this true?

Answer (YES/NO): NO